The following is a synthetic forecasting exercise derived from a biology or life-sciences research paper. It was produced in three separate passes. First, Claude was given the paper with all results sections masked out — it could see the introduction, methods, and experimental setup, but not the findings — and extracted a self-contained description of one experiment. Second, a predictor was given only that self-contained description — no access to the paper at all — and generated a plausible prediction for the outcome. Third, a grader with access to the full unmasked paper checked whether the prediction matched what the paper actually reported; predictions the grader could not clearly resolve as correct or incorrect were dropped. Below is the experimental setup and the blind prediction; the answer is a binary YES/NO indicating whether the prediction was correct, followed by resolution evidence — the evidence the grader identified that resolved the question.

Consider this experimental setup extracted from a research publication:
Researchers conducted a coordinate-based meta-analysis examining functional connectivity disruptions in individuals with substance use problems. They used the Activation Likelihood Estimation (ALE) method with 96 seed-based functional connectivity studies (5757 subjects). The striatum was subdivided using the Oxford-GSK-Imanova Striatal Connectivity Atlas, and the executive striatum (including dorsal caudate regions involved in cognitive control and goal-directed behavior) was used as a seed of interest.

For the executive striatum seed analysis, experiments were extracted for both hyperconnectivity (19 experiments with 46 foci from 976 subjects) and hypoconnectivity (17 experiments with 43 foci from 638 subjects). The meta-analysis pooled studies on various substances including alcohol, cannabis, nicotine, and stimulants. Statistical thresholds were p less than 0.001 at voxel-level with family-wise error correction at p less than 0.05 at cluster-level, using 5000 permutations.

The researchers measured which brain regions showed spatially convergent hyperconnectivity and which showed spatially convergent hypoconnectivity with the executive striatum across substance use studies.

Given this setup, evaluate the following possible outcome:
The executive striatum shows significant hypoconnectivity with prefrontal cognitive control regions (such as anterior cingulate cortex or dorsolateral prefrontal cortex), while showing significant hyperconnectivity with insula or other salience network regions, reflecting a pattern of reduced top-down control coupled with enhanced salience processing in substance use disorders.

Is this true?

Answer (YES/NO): NO